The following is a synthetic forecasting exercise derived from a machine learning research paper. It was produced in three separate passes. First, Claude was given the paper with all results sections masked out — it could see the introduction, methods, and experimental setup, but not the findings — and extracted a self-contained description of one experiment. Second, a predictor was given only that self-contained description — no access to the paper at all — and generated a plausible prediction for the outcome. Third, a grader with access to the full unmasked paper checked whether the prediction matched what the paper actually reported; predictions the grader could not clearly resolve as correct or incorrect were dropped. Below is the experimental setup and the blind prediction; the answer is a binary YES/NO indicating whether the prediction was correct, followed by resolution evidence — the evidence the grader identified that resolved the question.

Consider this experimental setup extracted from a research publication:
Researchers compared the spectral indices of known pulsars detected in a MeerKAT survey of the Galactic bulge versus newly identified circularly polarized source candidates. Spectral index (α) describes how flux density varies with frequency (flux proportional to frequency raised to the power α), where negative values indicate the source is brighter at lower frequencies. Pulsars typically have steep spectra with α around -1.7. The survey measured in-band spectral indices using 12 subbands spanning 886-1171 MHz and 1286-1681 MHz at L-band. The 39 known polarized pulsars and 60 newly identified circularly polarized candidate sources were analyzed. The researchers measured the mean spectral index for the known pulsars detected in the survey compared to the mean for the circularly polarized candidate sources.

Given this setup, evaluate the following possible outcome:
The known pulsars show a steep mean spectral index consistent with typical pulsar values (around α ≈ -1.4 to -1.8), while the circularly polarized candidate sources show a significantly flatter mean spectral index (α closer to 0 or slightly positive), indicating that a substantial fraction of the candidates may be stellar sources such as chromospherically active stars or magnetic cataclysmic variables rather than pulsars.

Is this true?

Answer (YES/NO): YES